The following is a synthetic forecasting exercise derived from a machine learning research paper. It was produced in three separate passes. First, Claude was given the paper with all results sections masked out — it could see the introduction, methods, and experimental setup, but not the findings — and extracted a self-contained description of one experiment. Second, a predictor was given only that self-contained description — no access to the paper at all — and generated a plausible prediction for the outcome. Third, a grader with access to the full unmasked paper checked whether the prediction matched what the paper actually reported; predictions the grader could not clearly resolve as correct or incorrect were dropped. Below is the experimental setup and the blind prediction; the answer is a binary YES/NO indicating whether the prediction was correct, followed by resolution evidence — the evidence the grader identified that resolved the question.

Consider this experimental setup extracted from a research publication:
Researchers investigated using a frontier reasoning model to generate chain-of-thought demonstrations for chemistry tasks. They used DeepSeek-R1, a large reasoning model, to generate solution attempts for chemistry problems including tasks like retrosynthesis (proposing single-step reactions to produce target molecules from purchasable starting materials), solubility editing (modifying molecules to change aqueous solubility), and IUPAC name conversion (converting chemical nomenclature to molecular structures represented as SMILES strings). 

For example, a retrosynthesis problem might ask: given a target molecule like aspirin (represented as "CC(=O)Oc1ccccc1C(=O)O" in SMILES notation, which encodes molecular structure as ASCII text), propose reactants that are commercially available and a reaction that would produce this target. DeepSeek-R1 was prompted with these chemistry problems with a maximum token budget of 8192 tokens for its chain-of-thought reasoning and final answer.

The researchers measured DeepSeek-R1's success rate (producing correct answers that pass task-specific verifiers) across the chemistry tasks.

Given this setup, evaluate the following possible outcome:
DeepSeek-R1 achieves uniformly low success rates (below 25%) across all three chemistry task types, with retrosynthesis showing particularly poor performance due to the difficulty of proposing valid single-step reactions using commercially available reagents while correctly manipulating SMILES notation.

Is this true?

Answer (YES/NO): NO